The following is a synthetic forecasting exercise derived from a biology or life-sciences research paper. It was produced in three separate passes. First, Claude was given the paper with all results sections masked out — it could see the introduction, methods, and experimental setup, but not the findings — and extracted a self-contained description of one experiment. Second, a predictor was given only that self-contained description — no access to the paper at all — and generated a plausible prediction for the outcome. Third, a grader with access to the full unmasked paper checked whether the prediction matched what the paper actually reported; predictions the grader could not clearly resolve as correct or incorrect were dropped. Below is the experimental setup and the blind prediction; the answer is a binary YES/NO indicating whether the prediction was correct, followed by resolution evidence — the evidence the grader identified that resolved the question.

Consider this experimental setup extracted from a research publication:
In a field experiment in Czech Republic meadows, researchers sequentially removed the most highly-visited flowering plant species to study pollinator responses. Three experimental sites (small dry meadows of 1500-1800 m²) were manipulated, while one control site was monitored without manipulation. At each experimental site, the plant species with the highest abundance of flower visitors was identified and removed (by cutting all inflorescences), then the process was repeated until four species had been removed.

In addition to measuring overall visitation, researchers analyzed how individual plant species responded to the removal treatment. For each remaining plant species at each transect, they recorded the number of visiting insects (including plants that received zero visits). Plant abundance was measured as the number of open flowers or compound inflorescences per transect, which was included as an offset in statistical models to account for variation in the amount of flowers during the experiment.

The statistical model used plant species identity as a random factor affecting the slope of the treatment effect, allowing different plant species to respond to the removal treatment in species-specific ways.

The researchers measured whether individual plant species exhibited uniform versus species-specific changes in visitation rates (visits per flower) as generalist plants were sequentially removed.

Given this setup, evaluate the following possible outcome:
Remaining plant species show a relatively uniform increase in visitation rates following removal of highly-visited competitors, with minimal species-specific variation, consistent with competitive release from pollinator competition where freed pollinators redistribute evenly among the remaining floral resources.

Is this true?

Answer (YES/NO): NO